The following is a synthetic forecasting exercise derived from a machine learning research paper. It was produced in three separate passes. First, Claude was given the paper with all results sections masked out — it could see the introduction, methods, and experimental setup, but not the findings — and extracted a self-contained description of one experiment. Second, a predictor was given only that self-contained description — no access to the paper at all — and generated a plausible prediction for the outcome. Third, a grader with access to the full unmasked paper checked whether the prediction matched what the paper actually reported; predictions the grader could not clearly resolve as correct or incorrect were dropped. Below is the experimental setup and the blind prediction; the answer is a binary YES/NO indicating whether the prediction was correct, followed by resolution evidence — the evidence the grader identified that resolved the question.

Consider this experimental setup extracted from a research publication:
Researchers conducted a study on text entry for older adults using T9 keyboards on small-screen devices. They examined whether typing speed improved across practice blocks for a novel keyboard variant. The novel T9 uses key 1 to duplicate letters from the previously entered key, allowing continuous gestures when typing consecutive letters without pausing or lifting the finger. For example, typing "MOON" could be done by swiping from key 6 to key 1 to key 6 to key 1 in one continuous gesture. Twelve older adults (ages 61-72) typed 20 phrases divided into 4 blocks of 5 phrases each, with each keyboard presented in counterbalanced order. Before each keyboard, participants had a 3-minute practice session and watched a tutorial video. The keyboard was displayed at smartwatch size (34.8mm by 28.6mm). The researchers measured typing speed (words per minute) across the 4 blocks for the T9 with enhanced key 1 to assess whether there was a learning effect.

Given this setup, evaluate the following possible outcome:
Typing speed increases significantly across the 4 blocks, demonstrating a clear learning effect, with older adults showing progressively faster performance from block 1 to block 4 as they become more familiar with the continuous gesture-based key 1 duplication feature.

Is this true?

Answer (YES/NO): NO